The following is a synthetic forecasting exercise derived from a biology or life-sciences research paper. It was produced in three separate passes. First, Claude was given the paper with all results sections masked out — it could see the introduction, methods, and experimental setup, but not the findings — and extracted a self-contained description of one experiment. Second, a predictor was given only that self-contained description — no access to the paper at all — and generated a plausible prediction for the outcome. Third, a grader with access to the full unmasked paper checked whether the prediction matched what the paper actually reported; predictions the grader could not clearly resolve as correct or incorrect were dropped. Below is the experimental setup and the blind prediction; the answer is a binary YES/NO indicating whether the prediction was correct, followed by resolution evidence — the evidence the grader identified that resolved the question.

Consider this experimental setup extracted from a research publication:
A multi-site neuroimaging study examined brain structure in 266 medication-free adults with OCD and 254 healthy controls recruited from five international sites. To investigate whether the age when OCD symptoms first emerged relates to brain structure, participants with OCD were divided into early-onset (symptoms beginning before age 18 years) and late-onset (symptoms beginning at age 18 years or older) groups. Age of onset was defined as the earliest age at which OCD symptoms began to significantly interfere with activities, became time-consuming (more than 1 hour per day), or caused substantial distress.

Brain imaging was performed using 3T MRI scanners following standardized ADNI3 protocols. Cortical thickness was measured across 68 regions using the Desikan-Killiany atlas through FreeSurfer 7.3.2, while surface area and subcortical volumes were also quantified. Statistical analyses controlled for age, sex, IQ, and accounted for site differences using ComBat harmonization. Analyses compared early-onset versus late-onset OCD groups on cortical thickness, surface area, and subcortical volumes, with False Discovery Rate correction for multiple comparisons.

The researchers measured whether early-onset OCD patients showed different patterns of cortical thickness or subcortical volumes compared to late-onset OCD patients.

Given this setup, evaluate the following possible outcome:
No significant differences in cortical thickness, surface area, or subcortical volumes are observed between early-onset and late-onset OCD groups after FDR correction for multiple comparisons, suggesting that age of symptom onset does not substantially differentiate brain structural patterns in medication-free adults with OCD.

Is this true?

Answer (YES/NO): YES